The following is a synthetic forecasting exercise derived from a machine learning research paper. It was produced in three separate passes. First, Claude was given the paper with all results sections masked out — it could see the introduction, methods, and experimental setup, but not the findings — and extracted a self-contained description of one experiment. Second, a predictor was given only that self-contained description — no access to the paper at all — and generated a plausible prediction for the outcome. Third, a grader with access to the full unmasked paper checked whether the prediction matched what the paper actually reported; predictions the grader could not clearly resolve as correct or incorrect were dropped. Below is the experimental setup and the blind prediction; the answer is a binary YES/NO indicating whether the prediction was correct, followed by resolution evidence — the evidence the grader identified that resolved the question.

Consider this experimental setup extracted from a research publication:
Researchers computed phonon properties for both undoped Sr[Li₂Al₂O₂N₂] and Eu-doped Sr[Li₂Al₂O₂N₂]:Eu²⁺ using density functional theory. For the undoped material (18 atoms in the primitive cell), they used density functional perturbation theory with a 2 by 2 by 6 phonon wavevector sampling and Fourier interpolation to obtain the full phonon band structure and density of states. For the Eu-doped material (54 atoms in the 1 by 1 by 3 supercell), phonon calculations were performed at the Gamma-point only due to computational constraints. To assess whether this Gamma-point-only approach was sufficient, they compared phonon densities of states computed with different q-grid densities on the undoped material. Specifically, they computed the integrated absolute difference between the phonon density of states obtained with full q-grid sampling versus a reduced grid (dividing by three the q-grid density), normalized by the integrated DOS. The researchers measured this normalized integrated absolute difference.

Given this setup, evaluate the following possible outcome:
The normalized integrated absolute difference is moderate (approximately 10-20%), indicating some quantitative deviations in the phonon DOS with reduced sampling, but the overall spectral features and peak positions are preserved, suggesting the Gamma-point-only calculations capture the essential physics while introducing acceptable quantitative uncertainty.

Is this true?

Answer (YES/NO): NO